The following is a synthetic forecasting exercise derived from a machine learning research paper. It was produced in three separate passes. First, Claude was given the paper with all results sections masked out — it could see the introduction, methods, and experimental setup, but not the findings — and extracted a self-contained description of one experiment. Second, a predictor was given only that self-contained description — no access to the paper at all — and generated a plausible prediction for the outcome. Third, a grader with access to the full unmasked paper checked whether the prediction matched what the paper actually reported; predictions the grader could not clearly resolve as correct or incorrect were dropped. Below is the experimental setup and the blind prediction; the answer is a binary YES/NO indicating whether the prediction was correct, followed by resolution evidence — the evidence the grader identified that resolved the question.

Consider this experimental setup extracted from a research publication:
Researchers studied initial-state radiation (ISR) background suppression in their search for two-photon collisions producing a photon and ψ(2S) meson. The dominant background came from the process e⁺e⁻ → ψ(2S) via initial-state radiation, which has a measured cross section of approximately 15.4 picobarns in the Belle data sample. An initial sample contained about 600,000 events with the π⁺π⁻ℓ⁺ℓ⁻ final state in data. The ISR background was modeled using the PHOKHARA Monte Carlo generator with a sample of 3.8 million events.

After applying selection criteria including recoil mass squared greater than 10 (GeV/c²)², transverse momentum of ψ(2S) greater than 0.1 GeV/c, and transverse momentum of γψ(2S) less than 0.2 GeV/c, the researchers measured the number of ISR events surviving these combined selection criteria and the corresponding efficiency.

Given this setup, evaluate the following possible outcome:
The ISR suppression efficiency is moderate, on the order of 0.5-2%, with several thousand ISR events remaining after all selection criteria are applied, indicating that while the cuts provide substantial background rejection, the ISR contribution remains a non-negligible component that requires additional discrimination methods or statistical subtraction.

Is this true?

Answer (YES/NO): NO